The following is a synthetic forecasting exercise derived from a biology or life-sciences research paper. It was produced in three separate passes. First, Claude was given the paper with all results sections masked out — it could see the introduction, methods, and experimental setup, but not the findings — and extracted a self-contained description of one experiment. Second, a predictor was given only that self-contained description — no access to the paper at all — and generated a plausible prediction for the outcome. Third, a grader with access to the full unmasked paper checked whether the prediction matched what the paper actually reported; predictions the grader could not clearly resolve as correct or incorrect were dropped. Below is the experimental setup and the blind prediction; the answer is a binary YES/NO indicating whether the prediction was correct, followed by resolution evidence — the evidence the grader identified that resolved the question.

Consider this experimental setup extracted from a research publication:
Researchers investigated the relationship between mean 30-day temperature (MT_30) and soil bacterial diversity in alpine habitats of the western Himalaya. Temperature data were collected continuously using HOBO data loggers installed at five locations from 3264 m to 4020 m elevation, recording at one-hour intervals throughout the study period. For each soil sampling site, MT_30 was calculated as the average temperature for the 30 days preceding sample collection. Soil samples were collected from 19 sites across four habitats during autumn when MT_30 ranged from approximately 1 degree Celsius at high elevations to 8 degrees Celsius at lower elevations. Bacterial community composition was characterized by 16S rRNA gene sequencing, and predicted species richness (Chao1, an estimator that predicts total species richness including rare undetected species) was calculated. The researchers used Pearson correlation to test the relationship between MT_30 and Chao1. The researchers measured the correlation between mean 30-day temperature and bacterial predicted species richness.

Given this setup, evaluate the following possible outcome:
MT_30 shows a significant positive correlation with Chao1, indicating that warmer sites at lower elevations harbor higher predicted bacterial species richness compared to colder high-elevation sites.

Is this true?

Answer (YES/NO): NO